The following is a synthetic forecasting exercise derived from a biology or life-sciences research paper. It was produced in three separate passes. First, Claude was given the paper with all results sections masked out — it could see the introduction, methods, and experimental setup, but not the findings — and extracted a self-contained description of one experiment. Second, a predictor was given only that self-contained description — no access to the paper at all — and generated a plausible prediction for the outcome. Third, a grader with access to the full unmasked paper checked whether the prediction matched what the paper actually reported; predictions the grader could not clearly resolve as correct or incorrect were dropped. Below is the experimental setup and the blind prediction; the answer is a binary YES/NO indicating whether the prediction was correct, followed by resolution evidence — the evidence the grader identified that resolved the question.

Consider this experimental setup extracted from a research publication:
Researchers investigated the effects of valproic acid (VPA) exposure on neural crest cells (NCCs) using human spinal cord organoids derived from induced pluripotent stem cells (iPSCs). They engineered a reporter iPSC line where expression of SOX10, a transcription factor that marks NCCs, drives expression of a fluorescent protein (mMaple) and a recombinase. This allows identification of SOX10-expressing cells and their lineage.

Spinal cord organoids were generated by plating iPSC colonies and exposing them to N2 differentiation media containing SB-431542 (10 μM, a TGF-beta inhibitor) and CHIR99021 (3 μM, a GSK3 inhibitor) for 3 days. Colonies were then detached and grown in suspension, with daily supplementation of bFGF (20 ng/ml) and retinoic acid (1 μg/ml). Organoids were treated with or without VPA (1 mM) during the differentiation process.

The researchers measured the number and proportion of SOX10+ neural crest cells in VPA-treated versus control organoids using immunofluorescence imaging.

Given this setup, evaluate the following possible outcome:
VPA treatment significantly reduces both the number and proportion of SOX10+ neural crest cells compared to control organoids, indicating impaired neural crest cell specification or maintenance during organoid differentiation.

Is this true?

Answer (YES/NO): YES